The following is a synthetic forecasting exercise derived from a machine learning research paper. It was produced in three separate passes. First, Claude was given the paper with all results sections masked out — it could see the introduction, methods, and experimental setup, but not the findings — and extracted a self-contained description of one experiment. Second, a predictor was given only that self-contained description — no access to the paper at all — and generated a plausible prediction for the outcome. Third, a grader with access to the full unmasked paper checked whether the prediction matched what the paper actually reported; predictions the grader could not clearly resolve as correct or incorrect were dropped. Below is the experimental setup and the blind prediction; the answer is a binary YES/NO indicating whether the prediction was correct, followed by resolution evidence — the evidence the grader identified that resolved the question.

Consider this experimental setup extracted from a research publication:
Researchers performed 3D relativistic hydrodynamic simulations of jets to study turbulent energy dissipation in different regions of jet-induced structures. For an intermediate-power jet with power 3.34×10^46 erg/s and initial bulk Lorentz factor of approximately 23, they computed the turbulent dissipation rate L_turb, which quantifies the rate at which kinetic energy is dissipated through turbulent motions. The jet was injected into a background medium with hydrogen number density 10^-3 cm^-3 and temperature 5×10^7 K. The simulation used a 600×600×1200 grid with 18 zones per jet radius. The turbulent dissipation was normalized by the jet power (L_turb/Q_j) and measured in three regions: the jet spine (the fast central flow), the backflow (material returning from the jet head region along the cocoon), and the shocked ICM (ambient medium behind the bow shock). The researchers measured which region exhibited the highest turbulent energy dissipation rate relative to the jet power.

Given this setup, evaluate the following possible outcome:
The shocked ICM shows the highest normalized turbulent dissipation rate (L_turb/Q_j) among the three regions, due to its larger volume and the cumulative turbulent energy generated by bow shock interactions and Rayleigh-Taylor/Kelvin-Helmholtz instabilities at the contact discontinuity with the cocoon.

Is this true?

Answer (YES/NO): NO